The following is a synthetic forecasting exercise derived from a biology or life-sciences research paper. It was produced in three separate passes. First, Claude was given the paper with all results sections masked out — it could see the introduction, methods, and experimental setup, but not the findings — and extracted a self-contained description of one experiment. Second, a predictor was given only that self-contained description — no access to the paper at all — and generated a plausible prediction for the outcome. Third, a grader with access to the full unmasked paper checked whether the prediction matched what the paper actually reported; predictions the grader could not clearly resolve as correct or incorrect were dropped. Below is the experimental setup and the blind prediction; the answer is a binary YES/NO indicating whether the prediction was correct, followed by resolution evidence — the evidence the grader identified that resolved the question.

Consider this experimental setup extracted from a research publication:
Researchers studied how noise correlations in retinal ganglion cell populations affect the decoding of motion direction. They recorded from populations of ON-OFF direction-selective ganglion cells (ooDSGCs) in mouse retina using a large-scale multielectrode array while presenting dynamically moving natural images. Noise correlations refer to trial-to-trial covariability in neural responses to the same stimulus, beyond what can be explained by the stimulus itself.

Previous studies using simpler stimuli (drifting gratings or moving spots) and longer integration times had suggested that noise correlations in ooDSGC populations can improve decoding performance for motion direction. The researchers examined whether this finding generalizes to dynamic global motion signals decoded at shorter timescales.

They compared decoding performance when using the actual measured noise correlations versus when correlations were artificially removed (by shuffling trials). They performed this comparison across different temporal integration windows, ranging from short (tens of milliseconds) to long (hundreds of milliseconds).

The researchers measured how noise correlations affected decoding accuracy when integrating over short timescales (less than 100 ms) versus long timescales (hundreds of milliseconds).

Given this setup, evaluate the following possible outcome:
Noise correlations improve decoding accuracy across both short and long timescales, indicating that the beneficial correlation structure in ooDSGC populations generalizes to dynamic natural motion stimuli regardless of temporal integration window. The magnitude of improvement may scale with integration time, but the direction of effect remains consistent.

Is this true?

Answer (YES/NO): NO